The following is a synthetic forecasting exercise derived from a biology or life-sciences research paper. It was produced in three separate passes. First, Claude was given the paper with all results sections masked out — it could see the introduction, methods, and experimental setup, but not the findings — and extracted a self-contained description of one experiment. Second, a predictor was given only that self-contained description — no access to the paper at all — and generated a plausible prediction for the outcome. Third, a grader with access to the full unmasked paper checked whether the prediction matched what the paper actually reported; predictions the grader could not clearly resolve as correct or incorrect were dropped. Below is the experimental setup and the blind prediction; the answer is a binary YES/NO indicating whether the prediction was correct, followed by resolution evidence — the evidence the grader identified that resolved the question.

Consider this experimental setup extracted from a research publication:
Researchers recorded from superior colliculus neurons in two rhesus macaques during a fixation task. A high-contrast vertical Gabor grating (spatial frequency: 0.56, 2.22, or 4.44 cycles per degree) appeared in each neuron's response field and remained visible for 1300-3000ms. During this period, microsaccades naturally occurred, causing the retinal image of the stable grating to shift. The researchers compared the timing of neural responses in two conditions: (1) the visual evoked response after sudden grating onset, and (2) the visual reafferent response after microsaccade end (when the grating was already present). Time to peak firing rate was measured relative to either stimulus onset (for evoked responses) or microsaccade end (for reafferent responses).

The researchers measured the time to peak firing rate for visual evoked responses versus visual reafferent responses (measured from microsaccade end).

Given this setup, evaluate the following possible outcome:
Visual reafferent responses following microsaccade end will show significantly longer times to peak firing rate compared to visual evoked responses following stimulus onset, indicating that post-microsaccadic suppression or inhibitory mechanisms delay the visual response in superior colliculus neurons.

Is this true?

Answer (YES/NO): NO